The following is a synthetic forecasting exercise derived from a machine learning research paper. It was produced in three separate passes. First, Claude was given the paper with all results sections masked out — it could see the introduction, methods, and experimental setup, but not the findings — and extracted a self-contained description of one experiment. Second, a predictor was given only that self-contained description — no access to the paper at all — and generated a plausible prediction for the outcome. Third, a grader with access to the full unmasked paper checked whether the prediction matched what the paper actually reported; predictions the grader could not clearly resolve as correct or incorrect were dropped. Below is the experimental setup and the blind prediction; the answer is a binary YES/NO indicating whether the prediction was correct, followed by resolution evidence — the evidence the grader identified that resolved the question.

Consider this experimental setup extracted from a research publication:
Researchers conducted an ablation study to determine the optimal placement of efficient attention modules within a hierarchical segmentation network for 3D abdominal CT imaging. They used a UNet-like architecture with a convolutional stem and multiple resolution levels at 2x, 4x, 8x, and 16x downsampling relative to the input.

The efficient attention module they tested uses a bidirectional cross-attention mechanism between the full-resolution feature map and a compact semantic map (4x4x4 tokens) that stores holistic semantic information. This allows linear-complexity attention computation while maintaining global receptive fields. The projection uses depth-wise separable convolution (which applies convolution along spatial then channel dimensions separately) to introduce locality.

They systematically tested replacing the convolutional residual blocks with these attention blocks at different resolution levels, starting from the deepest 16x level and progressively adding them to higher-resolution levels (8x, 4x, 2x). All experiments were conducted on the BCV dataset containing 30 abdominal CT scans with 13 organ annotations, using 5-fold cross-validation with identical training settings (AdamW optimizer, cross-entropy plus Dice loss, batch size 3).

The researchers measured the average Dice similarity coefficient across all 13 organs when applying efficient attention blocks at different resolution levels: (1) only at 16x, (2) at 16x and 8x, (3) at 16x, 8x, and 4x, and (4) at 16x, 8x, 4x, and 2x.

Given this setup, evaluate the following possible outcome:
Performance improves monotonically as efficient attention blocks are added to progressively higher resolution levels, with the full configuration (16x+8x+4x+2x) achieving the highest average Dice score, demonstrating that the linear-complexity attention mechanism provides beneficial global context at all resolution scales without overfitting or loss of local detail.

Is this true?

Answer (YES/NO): NO